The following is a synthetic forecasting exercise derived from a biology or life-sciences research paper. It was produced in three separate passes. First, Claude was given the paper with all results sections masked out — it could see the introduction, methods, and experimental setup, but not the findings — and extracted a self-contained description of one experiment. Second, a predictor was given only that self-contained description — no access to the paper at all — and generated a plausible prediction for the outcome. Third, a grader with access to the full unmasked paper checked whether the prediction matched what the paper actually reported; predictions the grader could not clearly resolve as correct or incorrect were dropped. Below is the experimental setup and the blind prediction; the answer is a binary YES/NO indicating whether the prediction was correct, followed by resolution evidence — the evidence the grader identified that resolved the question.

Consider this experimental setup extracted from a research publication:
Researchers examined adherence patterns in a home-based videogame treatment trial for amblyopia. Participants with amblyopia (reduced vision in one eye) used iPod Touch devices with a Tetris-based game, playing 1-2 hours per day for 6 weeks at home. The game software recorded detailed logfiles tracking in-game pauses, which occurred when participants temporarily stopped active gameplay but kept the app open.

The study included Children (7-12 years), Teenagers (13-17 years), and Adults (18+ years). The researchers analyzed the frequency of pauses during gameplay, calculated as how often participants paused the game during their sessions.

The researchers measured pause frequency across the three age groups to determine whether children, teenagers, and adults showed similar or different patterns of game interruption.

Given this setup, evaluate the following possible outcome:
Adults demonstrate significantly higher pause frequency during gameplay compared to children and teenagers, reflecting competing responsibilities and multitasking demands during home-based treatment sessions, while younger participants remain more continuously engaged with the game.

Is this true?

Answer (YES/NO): NO